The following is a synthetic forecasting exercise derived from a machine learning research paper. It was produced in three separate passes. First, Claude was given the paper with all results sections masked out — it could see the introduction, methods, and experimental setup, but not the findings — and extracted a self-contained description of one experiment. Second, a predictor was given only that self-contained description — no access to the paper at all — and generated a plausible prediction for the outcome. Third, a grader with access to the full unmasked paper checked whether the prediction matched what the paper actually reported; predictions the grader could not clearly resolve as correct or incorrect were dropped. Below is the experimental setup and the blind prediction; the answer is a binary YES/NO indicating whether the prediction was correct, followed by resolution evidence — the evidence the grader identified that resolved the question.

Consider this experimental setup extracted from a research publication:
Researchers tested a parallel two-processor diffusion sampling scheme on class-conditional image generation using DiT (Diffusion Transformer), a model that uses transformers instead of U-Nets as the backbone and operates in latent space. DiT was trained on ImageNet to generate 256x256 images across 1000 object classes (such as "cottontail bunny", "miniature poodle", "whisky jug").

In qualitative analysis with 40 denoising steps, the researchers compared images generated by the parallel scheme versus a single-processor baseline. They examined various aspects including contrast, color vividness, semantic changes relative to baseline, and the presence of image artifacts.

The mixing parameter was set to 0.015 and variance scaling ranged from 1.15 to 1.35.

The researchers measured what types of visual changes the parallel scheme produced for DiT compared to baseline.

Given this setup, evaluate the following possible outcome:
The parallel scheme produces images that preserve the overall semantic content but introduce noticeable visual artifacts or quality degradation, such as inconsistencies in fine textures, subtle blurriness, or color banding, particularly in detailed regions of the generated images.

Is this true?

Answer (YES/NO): NO